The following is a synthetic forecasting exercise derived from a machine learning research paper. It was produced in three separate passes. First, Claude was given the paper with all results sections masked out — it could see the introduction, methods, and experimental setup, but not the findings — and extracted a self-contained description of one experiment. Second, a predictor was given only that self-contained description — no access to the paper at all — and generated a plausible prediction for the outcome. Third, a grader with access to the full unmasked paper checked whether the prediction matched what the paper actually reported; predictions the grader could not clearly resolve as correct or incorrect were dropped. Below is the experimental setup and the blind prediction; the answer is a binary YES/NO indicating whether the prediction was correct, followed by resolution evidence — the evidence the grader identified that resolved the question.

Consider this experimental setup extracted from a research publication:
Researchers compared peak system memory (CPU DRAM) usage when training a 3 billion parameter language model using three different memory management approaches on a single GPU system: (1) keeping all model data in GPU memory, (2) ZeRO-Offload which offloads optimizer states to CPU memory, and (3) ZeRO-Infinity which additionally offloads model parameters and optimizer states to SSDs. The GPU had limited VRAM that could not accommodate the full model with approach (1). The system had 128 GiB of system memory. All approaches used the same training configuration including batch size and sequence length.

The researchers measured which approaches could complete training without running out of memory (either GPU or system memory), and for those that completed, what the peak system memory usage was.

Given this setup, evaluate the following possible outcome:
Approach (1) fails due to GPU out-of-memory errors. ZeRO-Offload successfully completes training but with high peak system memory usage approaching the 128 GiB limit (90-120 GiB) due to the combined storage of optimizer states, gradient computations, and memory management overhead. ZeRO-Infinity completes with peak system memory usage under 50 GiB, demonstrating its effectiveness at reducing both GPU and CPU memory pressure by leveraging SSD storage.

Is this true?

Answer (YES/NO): NO